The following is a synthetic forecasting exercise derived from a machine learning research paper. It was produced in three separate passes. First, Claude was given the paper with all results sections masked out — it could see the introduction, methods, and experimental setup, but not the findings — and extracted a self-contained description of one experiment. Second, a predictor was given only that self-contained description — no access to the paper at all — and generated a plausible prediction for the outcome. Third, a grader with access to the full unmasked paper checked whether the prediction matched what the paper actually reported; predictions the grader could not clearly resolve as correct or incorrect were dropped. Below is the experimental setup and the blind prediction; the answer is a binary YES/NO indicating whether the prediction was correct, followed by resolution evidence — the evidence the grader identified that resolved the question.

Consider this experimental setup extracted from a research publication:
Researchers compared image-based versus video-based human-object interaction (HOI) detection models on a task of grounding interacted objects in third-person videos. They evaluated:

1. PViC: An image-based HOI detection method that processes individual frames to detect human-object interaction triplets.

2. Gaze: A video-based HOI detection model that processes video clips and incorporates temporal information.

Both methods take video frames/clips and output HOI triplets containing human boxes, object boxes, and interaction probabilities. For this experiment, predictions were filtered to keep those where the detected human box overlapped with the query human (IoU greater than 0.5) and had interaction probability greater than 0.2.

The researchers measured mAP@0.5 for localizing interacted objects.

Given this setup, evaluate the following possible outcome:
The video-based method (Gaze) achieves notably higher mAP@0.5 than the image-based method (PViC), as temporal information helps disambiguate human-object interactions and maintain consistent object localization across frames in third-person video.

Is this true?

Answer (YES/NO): NO